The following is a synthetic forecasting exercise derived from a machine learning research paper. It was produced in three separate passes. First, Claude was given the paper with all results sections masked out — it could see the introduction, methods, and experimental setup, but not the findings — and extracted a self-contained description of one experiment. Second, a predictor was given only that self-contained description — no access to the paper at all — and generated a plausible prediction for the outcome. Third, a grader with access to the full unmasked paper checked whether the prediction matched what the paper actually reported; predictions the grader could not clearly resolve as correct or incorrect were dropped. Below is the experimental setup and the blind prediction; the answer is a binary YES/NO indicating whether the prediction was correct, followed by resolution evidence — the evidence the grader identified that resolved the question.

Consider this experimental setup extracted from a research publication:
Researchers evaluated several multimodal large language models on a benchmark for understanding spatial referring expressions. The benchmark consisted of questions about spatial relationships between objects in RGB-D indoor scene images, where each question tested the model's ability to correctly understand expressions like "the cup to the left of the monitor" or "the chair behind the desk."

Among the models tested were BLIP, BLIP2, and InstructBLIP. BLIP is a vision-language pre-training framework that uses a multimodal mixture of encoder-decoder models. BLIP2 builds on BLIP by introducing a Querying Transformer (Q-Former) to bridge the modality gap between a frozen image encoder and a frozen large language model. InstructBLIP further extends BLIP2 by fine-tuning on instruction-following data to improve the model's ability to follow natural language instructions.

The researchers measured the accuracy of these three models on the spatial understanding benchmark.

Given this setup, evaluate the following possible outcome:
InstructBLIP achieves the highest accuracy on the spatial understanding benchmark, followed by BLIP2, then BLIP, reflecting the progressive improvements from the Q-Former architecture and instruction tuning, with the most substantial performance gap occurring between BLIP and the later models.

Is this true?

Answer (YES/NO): NO